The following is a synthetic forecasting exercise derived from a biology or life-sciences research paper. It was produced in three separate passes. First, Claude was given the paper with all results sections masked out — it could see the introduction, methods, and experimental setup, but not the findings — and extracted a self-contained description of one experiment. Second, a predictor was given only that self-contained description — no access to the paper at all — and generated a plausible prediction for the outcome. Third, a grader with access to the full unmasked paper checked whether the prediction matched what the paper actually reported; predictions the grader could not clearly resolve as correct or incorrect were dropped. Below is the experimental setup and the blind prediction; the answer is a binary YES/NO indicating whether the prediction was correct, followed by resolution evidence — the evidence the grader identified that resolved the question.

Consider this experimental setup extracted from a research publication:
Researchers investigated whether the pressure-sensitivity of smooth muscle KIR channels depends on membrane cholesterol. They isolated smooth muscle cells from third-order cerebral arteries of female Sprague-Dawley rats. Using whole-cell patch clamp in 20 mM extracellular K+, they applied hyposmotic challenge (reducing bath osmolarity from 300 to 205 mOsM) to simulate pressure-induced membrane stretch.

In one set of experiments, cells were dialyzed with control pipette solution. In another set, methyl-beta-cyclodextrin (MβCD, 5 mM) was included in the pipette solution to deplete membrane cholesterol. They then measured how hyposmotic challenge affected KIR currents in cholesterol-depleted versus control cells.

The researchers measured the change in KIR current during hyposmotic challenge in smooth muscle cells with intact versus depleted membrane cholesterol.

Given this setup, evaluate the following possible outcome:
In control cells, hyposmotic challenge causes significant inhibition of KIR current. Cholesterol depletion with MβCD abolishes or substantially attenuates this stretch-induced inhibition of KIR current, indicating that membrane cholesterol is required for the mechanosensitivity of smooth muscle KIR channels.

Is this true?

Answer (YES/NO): YES